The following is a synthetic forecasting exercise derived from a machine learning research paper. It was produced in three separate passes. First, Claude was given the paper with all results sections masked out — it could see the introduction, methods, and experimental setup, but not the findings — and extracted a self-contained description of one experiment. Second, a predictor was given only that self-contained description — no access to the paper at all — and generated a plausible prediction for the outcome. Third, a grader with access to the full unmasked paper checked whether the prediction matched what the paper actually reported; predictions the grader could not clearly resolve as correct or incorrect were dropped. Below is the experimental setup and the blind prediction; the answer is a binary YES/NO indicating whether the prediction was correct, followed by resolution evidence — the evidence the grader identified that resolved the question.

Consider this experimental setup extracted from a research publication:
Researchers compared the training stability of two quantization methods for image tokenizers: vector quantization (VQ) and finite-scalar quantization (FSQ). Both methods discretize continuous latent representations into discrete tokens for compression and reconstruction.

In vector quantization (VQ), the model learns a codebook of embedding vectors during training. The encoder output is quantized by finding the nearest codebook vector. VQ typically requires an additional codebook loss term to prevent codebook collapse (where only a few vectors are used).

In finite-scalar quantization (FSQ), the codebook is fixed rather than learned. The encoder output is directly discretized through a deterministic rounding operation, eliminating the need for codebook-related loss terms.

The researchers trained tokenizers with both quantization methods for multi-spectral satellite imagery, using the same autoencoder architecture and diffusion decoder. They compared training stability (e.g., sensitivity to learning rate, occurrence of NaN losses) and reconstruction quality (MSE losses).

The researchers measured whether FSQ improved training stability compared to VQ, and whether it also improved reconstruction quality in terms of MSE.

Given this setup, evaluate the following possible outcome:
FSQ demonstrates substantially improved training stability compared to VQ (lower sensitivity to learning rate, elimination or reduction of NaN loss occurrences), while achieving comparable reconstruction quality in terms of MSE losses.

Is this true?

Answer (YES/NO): YES